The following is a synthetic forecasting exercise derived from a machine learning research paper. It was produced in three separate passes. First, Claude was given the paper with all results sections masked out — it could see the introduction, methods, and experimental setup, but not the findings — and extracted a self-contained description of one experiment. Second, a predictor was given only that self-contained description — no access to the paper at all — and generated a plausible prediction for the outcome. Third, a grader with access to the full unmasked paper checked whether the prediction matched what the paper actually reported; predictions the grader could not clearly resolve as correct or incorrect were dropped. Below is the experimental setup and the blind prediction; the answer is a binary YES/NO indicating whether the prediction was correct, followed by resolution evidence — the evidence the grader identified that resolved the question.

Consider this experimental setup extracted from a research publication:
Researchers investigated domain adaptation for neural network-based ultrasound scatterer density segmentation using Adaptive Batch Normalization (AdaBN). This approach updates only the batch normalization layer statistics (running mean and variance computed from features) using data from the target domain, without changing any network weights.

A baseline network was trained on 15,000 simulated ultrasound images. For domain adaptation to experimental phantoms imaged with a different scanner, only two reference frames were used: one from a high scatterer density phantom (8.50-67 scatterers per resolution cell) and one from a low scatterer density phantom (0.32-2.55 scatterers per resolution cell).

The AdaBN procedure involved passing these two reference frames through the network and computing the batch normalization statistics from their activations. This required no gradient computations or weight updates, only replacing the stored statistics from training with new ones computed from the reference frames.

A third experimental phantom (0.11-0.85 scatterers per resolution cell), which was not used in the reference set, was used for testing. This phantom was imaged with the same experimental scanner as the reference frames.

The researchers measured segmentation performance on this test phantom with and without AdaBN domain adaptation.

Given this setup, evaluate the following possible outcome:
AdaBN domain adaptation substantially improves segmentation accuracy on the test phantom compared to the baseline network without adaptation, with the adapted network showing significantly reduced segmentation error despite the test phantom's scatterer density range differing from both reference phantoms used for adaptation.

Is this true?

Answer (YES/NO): YES